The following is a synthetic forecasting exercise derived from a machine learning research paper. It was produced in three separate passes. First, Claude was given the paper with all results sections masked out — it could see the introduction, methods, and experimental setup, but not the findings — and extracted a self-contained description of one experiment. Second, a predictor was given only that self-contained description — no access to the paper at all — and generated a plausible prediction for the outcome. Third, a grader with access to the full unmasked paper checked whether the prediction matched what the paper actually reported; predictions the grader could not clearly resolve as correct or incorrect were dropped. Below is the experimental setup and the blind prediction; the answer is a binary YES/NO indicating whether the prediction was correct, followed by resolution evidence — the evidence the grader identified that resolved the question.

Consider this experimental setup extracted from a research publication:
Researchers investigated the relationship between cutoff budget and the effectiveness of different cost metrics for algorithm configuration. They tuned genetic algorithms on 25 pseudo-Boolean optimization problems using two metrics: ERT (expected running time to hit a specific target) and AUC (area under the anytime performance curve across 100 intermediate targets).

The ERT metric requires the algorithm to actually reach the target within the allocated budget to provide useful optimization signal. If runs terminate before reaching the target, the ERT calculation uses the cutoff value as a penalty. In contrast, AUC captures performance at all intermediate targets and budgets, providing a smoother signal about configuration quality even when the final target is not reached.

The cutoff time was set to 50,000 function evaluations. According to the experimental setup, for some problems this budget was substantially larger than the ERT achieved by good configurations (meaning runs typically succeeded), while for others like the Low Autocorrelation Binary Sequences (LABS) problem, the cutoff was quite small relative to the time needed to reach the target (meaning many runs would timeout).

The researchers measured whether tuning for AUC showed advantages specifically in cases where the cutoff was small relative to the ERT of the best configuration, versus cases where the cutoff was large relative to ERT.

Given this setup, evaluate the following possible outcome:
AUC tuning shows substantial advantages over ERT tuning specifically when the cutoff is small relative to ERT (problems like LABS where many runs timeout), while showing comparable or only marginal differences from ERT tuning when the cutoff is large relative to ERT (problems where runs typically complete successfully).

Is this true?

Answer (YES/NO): NO